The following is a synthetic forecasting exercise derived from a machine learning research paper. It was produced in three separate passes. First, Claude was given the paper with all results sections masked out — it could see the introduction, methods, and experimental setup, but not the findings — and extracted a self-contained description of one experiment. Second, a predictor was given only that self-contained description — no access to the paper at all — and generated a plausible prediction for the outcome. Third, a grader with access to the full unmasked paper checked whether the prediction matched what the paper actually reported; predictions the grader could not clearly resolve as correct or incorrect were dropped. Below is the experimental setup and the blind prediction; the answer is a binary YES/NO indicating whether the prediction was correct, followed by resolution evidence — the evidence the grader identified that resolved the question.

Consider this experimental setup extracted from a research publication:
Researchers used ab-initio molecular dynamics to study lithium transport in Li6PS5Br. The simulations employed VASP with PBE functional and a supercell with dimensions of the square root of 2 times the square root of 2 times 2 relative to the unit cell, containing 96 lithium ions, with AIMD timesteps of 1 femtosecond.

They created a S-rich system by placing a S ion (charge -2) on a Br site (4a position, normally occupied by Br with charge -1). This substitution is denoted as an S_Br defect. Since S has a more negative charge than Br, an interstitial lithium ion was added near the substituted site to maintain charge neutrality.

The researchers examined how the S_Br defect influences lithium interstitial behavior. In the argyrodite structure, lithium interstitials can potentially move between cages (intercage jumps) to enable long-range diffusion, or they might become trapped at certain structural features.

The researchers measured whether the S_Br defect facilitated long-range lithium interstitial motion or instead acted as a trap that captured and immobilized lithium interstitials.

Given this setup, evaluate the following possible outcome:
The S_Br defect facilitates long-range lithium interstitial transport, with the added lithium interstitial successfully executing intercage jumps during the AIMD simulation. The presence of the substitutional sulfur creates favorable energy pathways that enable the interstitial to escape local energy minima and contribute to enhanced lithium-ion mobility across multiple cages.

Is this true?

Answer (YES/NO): NO